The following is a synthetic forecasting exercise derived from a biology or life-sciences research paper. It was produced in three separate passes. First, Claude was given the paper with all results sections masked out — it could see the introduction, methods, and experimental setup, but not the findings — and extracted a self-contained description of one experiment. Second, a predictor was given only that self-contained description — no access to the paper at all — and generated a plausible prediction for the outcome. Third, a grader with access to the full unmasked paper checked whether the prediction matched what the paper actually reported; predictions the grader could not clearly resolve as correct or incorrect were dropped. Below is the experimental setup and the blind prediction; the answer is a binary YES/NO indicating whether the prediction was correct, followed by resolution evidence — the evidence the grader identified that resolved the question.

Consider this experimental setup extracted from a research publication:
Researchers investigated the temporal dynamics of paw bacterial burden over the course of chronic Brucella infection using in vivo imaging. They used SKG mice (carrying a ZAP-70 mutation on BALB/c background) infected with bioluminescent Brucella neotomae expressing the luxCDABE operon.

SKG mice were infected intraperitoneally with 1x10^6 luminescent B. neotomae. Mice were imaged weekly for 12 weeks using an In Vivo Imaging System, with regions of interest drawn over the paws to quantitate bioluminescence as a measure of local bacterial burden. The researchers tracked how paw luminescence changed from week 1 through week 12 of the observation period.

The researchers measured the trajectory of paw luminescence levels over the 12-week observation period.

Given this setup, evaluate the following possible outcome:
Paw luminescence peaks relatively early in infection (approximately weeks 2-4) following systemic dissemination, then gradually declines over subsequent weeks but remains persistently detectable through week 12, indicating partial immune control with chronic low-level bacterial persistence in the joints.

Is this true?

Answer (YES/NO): NO